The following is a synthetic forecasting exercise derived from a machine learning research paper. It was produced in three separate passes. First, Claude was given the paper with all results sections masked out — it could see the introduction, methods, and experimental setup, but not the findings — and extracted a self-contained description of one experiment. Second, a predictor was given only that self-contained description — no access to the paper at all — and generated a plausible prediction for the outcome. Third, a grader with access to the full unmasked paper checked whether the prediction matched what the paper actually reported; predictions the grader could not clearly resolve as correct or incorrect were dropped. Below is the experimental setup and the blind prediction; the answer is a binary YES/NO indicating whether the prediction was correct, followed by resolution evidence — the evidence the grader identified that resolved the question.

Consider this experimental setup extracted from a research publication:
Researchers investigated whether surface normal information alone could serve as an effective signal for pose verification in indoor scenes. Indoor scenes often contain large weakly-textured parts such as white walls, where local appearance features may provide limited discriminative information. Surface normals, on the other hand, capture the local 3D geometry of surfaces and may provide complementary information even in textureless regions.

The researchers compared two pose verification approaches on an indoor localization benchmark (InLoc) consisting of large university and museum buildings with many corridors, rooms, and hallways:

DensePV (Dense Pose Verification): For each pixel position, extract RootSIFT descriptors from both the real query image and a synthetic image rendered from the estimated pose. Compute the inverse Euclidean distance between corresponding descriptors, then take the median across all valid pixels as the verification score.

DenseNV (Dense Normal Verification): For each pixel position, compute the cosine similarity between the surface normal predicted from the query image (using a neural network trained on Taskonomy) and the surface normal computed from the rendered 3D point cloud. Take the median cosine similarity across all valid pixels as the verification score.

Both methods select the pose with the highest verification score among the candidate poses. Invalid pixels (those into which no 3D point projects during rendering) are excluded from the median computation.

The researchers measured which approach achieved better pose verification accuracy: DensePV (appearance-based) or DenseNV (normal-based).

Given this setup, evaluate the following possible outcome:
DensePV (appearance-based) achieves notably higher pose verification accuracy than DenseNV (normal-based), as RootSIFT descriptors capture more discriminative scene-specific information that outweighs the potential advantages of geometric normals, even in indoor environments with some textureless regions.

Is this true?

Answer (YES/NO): YES